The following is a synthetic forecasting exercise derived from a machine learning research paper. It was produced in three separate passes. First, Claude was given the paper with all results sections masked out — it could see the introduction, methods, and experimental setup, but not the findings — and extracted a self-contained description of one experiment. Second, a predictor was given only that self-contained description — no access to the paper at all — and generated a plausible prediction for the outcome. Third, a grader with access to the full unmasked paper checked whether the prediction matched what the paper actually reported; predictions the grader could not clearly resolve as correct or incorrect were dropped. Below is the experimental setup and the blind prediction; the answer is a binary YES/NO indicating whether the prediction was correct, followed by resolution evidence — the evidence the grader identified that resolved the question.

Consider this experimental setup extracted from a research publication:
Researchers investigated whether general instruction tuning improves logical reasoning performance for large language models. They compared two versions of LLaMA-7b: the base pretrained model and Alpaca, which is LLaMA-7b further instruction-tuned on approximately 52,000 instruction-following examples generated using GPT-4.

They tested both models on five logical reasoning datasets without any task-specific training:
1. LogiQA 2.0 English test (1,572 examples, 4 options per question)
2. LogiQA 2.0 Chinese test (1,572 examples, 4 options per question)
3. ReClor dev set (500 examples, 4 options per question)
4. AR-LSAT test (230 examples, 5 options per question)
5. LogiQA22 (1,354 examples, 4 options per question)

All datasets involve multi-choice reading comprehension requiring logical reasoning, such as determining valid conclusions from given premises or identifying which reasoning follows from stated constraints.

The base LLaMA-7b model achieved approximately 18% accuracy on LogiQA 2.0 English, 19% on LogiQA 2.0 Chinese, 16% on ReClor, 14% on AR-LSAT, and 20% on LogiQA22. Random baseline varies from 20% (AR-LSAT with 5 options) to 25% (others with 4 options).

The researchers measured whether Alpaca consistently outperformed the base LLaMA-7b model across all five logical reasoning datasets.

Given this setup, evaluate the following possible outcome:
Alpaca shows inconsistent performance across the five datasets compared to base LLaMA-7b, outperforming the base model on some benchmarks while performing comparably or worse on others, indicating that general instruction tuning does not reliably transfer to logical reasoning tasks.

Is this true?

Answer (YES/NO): NO